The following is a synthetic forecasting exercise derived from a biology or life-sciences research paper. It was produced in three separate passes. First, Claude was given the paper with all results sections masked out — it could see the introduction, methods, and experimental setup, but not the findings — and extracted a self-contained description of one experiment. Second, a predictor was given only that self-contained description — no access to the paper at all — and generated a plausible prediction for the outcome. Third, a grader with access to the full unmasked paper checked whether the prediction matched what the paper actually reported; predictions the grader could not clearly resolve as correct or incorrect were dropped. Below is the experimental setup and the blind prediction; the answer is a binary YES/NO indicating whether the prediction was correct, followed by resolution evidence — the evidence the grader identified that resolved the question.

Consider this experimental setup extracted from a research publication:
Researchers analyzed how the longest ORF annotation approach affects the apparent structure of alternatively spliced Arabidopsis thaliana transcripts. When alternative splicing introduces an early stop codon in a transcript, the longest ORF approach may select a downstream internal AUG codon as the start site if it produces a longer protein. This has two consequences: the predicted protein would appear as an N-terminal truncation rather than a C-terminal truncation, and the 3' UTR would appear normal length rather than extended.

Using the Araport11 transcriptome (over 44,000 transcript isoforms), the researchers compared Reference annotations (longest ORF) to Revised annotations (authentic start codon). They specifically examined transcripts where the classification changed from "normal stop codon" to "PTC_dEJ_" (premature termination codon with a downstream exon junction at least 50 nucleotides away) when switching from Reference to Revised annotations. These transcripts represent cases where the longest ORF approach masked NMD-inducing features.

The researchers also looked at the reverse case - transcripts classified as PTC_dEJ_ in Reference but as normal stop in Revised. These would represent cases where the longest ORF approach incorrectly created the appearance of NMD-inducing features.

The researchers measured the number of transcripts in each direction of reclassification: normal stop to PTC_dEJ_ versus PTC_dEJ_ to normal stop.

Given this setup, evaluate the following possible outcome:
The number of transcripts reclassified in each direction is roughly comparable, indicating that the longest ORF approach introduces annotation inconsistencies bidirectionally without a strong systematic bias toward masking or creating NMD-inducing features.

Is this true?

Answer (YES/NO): NO